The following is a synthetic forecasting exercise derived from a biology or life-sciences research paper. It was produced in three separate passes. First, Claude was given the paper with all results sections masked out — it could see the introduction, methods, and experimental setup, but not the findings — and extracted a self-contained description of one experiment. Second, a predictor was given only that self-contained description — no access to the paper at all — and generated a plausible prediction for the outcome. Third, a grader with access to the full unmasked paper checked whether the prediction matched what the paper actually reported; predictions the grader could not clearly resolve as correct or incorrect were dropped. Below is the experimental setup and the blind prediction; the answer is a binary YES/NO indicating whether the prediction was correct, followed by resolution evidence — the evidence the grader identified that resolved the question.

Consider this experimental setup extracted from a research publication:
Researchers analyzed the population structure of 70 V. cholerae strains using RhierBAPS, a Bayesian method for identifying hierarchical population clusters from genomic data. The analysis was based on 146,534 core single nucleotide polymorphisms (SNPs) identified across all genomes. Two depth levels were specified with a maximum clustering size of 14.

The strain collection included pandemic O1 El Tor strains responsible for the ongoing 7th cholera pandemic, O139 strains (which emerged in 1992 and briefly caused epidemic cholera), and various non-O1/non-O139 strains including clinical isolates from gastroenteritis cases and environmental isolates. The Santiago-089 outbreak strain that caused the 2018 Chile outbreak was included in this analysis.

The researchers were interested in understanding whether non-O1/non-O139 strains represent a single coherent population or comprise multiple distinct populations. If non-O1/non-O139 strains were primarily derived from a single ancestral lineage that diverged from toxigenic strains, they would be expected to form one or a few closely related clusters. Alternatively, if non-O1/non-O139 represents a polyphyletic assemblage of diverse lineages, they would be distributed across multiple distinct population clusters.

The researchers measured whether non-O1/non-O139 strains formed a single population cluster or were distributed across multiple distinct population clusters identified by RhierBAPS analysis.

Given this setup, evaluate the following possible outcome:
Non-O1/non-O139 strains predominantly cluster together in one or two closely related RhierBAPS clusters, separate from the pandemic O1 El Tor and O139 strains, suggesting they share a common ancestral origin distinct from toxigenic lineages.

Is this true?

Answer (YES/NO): NO